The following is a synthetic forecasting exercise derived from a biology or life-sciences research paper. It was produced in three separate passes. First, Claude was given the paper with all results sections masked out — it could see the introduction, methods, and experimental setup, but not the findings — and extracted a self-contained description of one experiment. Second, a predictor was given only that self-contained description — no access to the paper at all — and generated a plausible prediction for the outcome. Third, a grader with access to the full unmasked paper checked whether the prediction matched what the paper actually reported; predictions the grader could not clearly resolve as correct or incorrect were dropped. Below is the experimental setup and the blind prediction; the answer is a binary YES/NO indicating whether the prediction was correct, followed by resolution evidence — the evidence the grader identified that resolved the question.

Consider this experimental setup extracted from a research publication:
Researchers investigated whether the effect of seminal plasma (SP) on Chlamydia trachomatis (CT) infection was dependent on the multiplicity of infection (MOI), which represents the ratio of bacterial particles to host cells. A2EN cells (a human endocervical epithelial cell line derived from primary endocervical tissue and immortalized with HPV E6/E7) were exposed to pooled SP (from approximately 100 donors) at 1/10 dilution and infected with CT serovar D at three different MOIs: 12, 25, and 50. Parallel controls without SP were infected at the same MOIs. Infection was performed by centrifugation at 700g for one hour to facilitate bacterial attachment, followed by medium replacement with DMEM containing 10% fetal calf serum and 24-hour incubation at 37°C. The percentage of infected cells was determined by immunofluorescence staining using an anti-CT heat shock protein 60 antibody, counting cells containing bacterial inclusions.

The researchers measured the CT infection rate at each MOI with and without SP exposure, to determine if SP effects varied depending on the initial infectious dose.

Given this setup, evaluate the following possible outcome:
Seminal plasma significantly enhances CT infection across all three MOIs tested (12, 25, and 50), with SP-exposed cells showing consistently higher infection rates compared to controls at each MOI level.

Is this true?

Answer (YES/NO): NO